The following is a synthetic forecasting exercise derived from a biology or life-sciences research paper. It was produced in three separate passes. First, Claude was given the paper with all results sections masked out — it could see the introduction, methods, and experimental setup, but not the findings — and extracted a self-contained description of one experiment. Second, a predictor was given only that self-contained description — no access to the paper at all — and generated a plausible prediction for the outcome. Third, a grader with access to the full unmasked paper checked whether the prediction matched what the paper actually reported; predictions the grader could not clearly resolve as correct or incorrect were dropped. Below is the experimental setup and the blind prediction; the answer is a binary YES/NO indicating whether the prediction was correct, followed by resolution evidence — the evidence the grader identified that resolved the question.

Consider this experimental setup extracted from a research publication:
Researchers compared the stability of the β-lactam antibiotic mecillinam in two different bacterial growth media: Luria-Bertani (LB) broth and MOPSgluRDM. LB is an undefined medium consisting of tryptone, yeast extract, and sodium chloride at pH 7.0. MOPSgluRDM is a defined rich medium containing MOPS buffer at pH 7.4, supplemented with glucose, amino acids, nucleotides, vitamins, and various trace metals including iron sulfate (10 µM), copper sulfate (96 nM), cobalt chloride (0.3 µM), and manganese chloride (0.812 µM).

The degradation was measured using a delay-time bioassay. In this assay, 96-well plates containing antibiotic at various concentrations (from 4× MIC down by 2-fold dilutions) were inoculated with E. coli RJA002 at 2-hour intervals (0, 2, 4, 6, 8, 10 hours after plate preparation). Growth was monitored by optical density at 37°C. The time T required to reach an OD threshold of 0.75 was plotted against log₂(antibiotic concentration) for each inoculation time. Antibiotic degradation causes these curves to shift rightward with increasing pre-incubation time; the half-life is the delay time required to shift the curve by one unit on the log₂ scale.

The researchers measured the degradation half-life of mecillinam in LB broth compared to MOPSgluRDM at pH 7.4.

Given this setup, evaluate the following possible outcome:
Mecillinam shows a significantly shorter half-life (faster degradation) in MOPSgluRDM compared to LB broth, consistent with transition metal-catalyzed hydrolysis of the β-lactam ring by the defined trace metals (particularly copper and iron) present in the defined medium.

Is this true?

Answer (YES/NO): NO